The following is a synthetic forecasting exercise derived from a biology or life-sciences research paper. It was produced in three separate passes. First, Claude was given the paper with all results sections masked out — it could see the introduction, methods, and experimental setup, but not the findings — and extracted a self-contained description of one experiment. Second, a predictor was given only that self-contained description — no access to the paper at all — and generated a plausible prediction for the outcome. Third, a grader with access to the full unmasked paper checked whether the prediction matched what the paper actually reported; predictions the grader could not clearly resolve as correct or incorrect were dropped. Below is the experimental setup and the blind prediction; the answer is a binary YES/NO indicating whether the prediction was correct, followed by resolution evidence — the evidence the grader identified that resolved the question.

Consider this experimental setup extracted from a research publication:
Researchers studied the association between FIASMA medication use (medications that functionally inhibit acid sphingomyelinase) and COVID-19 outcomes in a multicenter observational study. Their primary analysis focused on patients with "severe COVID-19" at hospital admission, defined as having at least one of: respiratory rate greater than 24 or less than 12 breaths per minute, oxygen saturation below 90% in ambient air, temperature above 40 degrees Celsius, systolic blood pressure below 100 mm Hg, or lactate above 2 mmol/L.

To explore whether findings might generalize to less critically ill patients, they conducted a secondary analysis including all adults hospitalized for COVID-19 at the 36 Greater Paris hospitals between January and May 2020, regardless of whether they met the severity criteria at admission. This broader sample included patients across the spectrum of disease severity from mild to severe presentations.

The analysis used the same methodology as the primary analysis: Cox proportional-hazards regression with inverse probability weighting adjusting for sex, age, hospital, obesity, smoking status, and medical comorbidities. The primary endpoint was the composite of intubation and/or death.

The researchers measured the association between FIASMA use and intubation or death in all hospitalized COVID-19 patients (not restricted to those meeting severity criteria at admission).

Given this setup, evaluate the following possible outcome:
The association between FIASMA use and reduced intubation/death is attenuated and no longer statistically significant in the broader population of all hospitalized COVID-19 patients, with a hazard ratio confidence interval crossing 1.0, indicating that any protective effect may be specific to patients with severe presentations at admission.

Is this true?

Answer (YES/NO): NO